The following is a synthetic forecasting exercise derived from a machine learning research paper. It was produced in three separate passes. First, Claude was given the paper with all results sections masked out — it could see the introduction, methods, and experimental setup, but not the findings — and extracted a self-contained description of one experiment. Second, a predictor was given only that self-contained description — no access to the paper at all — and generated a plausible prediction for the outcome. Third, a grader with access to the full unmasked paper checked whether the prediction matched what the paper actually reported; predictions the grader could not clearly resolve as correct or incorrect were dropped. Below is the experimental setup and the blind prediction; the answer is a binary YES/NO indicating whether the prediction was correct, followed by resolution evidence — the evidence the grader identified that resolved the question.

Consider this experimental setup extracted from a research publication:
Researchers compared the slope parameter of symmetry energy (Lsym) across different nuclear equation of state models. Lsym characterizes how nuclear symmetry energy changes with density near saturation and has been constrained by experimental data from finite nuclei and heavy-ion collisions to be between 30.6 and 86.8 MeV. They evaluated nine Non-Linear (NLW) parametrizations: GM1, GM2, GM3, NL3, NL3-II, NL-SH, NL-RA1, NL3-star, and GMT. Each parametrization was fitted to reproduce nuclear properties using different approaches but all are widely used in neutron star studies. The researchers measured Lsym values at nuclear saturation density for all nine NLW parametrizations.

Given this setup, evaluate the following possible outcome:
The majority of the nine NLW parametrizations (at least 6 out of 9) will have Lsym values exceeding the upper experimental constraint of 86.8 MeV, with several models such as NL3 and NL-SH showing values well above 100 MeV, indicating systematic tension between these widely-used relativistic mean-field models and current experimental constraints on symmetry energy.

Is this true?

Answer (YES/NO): YES